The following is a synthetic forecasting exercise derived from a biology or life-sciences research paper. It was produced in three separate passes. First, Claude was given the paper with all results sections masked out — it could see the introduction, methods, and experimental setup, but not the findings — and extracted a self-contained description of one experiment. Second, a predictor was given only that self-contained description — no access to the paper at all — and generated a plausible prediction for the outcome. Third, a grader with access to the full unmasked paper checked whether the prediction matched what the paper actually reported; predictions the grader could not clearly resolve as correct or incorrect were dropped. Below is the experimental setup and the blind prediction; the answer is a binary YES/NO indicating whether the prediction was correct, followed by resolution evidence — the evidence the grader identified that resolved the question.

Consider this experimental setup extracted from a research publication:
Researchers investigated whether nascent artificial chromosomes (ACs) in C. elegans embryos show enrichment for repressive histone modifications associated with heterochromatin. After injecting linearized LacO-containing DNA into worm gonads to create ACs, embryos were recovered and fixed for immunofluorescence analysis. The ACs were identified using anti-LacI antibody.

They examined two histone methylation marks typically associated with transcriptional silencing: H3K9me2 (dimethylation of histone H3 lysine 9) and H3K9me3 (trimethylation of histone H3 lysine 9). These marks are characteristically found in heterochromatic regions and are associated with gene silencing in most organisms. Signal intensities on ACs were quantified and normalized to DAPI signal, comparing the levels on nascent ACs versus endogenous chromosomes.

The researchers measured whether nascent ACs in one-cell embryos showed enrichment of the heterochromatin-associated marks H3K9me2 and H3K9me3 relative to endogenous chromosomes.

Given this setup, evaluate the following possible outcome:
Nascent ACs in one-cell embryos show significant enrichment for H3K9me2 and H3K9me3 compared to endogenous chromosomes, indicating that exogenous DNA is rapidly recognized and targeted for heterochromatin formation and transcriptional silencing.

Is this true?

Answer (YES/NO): NO